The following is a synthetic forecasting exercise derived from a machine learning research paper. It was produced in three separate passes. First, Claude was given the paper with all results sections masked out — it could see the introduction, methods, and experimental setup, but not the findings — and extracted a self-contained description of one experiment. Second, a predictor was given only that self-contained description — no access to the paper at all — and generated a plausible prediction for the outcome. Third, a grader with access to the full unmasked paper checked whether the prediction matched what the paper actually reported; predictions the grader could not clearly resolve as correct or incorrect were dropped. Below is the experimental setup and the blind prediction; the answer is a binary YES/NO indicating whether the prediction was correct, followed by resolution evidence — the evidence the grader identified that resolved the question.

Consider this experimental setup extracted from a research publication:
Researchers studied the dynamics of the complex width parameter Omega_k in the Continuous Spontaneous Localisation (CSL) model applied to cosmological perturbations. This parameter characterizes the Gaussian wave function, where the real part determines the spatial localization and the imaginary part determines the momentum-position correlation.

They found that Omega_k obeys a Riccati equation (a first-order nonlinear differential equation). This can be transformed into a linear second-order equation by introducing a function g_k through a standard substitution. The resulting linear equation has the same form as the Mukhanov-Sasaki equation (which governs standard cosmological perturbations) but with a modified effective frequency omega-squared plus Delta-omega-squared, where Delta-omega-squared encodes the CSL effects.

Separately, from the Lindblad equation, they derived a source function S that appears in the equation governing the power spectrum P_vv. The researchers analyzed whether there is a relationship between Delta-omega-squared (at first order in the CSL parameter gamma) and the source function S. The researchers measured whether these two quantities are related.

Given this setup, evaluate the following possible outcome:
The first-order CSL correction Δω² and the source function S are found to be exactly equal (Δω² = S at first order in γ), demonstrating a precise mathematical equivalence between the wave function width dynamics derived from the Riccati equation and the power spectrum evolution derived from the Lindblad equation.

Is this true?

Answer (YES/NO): NO